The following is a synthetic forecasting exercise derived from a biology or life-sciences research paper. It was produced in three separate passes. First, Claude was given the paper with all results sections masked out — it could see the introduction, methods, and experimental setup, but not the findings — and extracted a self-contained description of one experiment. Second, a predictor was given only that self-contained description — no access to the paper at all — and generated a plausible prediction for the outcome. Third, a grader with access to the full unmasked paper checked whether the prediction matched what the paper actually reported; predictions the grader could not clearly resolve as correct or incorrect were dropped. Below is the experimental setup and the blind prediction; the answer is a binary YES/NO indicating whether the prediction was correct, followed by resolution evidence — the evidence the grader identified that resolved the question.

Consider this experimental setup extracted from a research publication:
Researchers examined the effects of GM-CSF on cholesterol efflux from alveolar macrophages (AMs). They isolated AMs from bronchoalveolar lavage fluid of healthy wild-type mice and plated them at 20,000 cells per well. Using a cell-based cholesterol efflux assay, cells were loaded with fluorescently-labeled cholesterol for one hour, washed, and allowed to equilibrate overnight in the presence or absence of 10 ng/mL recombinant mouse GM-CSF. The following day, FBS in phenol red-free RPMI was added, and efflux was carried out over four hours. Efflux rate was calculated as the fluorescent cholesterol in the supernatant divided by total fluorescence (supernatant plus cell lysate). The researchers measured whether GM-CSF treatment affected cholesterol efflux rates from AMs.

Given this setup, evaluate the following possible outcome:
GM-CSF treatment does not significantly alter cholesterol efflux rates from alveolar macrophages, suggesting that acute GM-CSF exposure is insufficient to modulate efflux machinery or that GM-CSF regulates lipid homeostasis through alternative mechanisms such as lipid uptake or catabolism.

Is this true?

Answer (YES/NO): NO